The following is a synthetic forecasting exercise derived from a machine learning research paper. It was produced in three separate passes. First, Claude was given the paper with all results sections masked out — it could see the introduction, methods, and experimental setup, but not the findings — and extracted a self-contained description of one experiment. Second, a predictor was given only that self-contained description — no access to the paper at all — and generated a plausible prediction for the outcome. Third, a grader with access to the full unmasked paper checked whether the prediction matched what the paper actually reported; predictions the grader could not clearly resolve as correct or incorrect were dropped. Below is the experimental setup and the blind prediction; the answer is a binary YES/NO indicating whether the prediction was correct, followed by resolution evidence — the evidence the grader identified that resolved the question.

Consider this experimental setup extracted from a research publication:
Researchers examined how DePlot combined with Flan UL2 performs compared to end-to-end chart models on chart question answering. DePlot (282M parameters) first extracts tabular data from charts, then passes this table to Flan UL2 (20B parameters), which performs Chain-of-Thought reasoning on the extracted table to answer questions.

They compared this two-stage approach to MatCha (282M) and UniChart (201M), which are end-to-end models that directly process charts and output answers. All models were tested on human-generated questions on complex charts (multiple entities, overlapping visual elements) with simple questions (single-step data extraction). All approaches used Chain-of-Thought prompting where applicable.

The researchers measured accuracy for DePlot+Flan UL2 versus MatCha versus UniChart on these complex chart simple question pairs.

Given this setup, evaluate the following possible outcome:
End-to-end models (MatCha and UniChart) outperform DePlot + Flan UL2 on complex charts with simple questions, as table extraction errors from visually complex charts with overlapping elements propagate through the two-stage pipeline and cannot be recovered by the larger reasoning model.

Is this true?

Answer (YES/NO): YES